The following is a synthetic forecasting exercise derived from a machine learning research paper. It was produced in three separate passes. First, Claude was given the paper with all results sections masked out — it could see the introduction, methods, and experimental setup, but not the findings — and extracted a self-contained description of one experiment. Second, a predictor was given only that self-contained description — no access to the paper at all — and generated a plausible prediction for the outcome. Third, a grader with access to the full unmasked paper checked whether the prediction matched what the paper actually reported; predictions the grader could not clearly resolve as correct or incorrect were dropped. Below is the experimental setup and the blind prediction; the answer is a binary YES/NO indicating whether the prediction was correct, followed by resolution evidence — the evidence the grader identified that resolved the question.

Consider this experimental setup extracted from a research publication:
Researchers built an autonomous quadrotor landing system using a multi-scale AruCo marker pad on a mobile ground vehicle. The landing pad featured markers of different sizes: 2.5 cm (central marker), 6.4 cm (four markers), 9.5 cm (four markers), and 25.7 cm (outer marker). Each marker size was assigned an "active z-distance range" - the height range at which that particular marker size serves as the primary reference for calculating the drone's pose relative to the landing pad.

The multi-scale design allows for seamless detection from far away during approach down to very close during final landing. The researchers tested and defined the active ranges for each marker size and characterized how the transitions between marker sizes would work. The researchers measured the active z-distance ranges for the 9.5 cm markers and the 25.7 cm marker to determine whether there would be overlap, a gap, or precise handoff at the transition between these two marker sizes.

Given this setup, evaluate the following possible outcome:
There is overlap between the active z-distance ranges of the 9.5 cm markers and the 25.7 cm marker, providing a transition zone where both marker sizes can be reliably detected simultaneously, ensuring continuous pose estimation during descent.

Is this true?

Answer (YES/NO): NO